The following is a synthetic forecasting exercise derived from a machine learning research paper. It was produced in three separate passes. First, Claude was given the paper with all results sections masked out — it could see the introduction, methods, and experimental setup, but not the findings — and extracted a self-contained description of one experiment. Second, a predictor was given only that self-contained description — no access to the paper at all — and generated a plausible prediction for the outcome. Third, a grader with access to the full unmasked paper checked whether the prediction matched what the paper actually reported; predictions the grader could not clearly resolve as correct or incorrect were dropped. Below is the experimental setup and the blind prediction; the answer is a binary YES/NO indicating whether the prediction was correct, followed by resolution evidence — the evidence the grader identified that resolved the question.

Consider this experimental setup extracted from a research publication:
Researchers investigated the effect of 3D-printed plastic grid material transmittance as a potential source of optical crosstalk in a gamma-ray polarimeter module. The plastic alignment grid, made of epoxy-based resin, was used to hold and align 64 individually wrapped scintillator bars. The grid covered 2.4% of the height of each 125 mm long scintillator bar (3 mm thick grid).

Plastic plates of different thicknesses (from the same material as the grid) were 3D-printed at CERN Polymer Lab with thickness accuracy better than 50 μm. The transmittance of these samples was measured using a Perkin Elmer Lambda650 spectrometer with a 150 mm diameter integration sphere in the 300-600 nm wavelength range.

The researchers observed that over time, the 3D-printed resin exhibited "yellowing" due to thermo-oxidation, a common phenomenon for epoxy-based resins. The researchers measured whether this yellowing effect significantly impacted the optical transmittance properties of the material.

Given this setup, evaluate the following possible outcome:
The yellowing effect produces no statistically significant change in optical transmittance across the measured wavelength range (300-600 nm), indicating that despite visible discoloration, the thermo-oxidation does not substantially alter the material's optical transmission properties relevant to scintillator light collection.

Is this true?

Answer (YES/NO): YES